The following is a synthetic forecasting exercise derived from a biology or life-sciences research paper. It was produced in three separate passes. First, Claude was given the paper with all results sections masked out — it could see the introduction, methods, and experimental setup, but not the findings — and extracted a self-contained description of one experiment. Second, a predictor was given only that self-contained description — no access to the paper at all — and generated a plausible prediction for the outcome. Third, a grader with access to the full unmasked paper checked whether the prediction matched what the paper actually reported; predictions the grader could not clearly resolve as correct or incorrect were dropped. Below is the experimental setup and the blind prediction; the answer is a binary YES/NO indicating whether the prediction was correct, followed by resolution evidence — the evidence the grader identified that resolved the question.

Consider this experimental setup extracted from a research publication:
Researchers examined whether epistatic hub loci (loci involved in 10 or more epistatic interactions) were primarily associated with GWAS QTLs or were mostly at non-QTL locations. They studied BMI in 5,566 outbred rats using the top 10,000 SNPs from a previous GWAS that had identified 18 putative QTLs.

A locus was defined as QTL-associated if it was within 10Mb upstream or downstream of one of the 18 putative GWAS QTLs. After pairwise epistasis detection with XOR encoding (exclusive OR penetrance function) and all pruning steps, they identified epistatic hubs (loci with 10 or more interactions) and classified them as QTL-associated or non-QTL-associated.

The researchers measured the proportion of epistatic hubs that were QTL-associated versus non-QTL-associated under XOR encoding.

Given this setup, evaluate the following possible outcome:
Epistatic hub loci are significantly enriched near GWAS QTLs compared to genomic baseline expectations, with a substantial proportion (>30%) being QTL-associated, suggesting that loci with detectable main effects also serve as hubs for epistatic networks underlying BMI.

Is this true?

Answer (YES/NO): NO